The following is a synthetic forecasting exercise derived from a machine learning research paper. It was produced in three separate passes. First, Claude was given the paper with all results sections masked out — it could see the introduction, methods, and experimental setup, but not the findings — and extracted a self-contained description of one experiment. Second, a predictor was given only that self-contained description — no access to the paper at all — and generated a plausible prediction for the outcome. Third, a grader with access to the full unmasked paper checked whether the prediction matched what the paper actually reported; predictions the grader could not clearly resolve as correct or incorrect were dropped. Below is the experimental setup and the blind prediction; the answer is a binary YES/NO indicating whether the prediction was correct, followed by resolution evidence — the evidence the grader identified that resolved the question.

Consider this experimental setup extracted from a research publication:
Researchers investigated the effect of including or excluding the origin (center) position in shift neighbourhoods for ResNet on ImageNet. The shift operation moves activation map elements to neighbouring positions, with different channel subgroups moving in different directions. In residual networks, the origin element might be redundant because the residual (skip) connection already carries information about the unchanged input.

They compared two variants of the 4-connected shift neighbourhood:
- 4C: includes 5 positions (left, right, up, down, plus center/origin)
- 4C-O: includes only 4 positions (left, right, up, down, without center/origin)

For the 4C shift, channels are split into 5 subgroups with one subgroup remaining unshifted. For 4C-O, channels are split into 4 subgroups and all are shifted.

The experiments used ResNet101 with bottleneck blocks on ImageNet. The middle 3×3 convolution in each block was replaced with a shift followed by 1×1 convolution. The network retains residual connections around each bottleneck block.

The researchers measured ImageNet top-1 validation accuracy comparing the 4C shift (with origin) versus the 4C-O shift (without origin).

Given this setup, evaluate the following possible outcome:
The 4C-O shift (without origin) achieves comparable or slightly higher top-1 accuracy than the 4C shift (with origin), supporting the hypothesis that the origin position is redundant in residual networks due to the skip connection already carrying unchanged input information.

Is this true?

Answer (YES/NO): NO